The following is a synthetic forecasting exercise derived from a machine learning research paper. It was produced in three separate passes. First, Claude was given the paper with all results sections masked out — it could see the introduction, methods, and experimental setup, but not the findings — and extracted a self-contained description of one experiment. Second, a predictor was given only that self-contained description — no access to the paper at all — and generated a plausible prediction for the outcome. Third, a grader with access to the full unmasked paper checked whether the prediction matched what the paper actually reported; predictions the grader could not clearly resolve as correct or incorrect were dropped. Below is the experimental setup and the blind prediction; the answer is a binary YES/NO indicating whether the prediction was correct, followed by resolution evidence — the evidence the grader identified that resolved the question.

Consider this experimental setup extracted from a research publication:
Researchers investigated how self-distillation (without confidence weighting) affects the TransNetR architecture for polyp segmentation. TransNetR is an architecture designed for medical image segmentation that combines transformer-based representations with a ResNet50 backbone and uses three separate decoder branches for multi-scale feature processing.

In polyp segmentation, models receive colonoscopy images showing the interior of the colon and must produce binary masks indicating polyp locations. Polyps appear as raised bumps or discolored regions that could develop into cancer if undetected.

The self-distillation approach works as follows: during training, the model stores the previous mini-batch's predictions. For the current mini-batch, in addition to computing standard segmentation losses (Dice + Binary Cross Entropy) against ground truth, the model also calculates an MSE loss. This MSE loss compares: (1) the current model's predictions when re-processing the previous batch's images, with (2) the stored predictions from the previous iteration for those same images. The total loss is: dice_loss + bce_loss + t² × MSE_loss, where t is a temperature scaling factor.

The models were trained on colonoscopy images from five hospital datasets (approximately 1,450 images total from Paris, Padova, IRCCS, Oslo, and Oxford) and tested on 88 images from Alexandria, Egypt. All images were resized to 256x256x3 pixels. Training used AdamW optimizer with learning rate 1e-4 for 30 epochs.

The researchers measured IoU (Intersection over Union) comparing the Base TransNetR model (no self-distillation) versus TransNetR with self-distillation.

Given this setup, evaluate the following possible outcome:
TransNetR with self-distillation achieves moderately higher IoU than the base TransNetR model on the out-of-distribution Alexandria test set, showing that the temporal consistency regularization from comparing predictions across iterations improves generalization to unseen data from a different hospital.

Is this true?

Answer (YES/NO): NO